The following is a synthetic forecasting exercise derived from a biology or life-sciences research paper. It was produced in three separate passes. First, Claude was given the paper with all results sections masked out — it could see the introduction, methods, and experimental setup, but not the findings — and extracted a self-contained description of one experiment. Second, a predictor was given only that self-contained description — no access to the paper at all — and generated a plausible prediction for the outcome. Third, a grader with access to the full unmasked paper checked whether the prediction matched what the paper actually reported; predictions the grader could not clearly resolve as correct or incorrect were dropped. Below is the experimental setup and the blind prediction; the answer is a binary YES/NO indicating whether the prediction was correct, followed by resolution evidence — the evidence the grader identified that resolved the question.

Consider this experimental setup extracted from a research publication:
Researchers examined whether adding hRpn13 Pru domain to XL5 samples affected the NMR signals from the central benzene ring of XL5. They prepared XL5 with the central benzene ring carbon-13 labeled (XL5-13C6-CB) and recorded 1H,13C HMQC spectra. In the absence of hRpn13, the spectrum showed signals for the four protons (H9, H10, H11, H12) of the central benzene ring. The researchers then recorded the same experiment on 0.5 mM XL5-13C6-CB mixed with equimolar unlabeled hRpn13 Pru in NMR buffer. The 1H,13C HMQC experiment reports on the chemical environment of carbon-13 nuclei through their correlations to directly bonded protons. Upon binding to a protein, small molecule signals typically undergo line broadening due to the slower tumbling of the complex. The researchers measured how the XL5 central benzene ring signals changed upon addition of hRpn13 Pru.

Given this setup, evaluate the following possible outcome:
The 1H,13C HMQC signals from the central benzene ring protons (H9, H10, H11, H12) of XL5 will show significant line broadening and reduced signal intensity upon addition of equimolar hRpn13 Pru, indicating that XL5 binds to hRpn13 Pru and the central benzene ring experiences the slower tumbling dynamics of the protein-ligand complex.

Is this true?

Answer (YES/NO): YES